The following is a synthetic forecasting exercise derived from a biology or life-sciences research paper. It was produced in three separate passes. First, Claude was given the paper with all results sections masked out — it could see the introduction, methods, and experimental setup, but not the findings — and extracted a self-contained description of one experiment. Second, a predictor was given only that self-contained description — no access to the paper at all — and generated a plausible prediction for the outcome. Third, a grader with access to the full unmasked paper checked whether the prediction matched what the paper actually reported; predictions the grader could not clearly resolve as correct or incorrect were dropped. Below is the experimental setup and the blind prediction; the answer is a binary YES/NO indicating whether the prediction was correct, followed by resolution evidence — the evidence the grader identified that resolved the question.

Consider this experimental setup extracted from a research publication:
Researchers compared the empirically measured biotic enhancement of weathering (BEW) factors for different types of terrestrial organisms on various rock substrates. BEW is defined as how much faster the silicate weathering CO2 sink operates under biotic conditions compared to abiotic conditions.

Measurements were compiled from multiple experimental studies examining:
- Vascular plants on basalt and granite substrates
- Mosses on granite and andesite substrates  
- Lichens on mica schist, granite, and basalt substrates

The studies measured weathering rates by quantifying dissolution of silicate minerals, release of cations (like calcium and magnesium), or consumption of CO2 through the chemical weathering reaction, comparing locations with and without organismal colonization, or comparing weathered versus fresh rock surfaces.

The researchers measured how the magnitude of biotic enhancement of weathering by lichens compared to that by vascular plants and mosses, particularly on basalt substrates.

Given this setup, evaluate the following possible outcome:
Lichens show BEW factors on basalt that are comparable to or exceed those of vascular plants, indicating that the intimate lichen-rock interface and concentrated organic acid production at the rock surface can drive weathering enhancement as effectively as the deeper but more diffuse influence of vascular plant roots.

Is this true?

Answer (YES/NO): YES